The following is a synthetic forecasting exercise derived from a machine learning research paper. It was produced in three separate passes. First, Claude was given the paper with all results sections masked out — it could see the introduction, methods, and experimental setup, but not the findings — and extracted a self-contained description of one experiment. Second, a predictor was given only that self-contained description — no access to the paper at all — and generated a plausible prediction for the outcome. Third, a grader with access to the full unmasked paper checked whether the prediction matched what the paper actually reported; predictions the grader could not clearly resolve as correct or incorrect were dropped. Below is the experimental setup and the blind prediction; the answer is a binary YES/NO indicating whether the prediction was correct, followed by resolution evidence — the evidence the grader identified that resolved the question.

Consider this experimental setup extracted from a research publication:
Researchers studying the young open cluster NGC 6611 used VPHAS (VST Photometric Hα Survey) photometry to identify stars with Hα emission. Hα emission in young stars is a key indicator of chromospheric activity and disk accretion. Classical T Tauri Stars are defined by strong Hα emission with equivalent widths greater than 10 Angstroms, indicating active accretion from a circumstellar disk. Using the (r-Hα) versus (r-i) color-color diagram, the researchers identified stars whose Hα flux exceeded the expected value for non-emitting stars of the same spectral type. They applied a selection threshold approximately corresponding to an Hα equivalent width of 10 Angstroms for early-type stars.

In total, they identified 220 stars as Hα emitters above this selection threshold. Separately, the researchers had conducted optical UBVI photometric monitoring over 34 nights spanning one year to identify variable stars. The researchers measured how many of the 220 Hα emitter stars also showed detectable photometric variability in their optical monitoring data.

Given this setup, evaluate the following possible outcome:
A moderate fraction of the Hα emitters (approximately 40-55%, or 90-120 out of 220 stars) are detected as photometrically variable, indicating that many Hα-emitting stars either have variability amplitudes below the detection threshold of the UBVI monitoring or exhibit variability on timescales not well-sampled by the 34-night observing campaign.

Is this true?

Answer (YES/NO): NO